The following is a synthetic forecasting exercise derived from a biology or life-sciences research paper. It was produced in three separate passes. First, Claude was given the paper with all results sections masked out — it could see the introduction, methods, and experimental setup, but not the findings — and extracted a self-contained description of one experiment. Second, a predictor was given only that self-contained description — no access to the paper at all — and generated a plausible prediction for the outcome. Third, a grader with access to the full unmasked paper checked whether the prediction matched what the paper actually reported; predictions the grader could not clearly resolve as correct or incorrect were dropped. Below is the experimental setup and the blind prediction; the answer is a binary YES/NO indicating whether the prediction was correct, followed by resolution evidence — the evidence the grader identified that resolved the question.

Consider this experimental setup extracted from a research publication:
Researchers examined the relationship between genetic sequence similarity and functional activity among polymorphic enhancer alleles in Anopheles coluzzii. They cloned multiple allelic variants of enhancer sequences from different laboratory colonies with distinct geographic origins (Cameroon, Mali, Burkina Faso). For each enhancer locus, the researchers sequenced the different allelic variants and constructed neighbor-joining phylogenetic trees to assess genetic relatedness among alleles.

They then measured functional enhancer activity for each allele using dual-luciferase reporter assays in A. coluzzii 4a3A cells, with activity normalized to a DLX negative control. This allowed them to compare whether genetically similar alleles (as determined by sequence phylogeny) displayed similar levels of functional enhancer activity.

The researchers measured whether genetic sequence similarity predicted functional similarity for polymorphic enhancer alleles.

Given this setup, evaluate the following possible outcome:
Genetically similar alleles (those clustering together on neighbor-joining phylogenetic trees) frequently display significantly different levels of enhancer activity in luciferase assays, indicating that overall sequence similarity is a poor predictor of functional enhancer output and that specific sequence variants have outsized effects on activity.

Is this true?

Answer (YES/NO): NO